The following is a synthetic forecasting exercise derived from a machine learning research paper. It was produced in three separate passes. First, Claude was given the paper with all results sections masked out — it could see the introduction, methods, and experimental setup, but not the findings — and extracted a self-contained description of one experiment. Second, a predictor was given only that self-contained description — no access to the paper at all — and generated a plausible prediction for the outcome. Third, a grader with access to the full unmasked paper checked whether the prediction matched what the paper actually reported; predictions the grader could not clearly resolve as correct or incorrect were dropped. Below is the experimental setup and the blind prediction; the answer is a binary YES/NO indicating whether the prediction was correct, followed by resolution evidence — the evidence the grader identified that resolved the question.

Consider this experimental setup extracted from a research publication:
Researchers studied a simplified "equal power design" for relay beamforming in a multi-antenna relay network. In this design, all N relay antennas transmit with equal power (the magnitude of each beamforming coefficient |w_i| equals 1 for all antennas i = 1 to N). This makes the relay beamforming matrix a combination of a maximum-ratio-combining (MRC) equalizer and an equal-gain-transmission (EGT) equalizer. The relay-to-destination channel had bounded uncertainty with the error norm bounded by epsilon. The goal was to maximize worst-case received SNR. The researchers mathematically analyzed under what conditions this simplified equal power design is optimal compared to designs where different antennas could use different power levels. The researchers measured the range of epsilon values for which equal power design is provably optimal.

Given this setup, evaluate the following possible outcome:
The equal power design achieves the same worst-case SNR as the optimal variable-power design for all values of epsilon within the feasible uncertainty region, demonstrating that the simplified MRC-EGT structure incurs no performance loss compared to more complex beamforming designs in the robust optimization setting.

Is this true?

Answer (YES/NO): NO